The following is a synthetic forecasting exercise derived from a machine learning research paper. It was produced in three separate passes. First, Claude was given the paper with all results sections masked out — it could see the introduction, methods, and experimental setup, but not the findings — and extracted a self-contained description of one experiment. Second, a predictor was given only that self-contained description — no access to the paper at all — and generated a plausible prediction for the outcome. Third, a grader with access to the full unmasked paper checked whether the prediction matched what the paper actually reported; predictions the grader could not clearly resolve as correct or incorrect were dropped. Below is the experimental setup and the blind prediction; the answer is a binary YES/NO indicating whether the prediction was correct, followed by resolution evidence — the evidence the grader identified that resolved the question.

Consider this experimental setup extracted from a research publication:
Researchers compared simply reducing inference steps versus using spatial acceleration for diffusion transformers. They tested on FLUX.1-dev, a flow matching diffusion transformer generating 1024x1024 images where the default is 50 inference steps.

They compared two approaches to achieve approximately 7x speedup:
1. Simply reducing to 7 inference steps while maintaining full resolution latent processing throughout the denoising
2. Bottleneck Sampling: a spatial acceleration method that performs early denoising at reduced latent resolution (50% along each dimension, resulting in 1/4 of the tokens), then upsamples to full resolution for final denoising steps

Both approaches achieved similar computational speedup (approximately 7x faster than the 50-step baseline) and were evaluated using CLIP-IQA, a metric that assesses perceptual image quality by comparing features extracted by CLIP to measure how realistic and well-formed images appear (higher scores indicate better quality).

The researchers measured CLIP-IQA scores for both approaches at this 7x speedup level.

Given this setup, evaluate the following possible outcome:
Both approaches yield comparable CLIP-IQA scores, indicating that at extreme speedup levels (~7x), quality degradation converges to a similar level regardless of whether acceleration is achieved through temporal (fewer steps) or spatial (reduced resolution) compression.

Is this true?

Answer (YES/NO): NO